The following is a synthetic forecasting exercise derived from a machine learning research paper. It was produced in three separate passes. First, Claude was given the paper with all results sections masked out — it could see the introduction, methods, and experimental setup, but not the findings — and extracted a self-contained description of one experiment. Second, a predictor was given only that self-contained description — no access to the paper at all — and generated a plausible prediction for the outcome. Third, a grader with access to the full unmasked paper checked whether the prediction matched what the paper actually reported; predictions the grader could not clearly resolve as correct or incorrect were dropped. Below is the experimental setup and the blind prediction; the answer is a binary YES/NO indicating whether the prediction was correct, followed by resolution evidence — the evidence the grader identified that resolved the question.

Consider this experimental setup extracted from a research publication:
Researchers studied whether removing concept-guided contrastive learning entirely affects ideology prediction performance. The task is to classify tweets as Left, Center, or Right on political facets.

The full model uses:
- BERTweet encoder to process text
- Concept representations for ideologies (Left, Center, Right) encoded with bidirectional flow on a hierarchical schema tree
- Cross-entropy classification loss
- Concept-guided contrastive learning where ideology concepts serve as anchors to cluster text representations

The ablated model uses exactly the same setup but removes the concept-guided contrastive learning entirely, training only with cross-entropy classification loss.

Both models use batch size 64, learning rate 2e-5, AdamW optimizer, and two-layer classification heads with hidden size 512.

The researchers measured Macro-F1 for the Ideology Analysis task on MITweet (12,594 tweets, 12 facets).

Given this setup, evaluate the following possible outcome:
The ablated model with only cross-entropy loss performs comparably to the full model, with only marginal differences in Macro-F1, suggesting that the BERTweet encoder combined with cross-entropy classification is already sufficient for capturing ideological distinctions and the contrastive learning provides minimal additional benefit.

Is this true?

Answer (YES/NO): NO